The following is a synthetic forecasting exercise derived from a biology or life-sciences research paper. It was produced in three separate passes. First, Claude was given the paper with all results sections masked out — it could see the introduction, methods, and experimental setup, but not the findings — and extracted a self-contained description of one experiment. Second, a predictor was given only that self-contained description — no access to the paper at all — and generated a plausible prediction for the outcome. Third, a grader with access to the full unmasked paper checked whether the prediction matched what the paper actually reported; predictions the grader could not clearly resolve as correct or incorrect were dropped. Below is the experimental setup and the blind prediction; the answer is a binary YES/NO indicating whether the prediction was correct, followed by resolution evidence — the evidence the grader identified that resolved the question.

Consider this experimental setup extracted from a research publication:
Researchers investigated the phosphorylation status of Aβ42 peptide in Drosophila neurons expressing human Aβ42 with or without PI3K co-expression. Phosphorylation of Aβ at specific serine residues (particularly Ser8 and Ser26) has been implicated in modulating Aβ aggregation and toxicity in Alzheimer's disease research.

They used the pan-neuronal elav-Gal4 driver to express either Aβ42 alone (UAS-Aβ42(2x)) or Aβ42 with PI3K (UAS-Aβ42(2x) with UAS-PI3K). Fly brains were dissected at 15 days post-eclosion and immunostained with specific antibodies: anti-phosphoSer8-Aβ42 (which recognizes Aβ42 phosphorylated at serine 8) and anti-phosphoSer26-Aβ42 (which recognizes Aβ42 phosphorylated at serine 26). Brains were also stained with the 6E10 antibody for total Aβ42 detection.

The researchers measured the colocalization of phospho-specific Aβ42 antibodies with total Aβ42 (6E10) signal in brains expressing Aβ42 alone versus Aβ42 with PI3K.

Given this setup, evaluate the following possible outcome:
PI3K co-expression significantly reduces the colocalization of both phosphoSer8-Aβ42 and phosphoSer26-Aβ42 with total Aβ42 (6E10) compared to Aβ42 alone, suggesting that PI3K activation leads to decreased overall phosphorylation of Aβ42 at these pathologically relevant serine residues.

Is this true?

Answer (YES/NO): NO